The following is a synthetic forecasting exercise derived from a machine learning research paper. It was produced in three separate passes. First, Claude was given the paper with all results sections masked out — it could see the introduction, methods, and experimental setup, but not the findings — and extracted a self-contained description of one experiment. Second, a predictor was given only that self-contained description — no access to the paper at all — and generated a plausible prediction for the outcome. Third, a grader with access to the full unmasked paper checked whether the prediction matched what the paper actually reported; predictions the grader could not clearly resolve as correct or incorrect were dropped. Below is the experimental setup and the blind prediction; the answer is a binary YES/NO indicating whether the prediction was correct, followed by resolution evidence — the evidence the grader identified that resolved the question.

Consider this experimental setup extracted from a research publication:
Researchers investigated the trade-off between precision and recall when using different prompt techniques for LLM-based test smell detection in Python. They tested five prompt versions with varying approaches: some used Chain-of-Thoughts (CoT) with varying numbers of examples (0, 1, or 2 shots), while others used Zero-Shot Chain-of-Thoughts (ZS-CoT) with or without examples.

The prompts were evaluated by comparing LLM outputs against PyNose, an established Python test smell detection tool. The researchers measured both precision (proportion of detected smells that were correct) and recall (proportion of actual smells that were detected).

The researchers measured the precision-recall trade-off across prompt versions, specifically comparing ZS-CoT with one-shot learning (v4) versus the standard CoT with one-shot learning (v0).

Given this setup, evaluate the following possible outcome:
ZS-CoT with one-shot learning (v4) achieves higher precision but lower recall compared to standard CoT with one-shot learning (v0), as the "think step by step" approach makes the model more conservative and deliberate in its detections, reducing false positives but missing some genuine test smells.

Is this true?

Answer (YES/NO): YES